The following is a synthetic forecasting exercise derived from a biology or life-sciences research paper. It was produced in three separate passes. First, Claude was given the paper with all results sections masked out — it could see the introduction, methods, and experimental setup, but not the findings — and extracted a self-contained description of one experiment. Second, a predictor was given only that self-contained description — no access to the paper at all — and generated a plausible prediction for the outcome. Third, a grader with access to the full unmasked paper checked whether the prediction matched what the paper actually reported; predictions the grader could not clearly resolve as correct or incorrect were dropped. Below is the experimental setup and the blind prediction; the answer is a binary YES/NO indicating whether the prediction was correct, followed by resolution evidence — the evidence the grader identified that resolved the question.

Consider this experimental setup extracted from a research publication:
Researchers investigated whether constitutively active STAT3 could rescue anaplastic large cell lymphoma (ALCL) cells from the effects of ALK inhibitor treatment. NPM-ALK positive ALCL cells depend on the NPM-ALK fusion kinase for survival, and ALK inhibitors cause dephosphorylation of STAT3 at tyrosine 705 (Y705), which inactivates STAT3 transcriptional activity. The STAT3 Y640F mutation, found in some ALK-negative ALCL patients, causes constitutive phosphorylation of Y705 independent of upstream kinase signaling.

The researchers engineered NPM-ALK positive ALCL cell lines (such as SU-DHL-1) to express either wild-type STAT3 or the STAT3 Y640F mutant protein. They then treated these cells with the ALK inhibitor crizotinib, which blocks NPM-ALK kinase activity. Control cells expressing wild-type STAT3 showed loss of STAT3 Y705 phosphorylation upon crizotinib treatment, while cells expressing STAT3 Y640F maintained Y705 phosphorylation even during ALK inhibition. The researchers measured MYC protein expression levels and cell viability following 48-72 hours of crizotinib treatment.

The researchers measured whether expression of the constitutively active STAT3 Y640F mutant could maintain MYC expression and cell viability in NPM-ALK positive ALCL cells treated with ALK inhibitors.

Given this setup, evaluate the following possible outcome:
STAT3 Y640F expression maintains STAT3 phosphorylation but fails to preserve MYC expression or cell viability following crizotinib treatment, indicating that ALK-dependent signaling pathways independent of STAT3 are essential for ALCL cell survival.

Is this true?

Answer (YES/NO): NO